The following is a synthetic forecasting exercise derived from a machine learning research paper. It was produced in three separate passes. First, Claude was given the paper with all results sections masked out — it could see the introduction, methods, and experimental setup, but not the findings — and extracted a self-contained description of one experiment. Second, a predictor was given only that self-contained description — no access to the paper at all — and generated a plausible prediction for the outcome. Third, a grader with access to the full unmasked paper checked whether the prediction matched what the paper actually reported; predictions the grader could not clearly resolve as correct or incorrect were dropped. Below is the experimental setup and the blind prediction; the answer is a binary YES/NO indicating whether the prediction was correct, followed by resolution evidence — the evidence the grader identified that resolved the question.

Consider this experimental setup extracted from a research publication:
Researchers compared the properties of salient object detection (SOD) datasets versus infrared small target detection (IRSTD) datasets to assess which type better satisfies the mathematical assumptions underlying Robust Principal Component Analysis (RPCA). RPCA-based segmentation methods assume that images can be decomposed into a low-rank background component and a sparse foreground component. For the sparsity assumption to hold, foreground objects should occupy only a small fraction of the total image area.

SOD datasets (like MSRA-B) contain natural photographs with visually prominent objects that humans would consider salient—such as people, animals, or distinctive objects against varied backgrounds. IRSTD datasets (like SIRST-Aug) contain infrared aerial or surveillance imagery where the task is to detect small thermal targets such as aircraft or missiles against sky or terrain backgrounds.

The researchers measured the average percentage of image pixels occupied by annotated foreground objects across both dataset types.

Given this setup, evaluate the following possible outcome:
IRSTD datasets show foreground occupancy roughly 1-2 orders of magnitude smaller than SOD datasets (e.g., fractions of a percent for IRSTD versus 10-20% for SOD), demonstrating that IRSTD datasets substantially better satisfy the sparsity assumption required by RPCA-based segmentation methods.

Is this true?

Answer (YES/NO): YES